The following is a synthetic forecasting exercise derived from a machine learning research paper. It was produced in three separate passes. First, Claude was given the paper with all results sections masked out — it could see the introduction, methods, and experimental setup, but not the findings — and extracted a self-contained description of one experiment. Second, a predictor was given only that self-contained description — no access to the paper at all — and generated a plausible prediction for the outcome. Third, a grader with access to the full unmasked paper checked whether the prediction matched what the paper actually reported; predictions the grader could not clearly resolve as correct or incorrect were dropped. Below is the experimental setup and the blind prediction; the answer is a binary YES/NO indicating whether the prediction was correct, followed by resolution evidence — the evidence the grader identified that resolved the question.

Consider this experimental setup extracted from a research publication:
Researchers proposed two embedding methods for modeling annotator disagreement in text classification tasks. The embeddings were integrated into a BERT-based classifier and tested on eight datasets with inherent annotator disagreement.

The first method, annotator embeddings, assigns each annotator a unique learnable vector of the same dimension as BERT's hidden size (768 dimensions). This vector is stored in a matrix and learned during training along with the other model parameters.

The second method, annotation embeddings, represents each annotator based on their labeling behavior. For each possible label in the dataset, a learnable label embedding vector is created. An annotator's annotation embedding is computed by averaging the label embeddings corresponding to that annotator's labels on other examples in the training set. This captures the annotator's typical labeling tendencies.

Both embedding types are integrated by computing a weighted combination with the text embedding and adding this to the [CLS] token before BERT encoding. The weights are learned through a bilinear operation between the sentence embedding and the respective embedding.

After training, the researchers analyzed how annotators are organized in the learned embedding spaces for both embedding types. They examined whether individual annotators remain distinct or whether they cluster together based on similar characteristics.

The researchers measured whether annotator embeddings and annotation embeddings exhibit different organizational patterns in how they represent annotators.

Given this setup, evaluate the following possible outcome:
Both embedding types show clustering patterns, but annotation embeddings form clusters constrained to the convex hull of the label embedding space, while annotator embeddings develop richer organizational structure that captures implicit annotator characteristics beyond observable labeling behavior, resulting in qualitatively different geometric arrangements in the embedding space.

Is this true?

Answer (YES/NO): NO